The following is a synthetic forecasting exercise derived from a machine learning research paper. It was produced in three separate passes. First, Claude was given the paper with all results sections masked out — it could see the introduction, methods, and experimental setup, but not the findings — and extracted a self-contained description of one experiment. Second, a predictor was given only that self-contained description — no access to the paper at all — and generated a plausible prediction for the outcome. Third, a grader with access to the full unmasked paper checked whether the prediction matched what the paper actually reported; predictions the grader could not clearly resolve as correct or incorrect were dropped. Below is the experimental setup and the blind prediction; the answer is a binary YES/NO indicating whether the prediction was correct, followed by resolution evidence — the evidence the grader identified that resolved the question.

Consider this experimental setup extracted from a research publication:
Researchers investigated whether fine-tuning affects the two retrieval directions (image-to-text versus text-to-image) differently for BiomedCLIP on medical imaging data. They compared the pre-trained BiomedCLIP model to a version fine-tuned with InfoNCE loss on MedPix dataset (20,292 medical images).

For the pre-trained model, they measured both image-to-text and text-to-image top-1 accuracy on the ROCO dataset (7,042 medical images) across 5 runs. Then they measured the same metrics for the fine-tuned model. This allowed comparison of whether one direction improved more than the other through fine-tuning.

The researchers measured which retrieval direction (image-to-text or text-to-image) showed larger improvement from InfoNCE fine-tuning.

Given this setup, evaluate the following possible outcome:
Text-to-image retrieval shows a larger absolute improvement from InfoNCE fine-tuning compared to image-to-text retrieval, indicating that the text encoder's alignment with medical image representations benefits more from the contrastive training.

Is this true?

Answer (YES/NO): YES